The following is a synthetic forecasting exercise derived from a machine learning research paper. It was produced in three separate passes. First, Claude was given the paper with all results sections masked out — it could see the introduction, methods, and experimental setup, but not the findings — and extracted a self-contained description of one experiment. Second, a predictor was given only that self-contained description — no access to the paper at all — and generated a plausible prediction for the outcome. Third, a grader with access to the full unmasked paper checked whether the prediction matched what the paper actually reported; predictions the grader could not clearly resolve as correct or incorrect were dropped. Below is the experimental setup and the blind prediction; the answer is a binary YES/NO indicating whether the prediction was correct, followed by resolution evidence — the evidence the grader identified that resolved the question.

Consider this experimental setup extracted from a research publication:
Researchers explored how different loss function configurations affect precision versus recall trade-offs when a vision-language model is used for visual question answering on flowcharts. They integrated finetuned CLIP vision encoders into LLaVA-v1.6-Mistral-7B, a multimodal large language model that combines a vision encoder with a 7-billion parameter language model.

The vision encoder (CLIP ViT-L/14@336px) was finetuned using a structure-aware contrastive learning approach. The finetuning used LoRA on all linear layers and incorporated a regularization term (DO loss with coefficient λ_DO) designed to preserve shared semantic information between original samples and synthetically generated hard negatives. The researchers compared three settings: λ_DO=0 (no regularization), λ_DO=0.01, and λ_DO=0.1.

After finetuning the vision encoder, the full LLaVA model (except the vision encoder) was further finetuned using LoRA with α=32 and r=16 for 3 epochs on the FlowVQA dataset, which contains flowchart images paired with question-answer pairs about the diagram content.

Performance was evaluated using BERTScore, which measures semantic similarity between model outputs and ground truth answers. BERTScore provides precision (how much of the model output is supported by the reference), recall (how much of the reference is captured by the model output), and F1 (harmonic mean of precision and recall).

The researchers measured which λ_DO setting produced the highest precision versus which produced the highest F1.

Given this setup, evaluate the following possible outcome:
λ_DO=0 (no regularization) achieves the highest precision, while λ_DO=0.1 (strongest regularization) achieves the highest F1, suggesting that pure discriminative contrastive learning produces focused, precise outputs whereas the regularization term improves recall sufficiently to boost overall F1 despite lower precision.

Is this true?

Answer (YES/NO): YES